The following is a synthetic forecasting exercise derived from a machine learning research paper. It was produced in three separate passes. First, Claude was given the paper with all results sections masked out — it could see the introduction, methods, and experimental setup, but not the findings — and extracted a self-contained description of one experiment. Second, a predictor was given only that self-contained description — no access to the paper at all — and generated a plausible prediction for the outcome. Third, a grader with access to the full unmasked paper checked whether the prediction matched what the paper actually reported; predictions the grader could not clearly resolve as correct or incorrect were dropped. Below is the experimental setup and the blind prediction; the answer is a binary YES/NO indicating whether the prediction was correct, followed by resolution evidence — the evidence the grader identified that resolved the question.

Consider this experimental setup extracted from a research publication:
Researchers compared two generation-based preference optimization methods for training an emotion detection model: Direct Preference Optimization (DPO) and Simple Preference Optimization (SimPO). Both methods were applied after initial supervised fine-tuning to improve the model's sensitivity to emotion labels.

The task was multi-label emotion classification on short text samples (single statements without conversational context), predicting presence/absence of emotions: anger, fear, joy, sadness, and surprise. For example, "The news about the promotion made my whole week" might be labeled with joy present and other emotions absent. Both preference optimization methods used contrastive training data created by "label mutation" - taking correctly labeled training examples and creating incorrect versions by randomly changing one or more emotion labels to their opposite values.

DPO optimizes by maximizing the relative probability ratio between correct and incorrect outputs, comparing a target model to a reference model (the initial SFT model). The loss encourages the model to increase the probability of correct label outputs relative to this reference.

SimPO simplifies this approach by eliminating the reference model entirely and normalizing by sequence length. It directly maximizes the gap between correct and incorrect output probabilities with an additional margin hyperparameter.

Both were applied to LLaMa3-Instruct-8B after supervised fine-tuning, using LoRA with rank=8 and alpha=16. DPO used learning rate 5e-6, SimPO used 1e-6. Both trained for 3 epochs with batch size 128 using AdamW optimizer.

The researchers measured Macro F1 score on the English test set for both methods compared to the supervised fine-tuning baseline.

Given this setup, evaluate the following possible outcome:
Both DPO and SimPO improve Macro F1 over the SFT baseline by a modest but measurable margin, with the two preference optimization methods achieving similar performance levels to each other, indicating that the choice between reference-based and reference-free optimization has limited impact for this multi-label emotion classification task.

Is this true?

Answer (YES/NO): NO